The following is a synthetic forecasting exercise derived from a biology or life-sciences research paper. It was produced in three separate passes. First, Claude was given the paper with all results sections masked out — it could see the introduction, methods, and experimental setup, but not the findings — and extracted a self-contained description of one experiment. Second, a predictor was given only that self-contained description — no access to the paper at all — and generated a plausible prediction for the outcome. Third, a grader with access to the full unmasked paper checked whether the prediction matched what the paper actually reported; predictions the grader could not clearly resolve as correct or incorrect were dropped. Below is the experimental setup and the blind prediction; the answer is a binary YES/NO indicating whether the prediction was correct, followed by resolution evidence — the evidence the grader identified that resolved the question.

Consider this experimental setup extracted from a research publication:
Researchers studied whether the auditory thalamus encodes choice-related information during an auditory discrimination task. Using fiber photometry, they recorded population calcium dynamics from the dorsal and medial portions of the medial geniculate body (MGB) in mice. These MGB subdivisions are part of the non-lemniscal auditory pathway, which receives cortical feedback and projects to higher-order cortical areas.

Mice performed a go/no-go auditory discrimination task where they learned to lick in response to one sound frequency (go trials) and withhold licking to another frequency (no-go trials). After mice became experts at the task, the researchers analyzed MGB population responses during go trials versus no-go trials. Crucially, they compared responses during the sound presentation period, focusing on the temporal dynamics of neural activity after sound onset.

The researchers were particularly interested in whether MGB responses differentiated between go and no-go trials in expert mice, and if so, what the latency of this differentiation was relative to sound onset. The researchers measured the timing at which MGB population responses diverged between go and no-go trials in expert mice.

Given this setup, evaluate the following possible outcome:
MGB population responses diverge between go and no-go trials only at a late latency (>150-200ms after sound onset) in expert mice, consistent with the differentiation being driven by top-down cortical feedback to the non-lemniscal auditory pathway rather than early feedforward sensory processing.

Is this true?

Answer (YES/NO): YES